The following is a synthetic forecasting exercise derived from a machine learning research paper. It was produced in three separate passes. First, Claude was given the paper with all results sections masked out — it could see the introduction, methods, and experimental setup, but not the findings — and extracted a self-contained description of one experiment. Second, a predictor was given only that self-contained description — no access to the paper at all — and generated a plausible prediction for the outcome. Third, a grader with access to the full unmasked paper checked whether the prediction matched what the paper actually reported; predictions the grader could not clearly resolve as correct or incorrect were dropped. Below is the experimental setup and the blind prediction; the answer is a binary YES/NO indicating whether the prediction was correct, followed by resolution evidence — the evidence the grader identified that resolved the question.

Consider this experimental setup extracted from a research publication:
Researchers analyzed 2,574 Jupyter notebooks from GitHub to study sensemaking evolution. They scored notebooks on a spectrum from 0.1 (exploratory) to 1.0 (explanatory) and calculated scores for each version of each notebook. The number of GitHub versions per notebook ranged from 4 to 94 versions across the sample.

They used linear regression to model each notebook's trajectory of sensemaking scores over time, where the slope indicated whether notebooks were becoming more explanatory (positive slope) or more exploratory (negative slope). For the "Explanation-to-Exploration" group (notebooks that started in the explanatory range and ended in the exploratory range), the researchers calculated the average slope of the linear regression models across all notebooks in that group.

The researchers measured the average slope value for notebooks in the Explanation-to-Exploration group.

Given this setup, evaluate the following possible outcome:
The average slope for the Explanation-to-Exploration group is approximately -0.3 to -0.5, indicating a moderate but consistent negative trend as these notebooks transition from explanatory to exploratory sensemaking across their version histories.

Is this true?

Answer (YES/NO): NO